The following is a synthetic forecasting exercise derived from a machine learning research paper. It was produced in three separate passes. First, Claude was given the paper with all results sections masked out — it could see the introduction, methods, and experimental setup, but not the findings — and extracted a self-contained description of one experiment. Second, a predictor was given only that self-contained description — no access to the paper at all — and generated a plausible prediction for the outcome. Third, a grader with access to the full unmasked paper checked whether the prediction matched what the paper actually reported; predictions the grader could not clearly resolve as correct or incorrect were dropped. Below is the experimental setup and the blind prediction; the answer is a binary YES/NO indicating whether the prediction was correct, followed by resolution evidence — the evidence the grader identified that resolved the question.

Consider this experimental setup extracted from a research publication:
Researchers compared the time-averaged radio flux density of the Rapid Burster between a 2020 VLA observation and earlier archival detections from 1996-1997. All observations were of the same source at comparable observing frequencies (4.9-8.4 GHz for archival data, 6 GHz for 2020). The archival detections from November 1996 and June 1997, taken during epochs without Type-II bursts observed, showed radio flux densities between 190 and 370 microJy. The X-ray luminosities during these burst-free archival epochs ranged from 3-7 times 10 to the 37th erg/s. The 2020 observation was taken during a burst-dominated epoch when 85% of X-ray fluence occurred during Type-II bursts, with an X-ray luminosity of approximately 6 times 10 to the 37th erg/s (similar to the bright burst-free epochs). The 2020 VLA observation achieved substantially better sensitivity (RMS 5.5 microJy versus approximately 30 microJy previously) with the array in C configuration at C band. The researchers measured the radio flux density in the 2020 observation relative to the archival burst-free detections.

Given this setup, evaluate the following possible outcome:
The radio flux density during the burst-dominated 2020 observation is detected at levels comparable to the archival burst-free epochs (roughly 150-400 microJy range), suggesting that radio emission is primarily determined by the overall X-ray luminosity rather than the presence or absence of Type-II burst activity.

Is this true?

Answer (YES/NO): NO